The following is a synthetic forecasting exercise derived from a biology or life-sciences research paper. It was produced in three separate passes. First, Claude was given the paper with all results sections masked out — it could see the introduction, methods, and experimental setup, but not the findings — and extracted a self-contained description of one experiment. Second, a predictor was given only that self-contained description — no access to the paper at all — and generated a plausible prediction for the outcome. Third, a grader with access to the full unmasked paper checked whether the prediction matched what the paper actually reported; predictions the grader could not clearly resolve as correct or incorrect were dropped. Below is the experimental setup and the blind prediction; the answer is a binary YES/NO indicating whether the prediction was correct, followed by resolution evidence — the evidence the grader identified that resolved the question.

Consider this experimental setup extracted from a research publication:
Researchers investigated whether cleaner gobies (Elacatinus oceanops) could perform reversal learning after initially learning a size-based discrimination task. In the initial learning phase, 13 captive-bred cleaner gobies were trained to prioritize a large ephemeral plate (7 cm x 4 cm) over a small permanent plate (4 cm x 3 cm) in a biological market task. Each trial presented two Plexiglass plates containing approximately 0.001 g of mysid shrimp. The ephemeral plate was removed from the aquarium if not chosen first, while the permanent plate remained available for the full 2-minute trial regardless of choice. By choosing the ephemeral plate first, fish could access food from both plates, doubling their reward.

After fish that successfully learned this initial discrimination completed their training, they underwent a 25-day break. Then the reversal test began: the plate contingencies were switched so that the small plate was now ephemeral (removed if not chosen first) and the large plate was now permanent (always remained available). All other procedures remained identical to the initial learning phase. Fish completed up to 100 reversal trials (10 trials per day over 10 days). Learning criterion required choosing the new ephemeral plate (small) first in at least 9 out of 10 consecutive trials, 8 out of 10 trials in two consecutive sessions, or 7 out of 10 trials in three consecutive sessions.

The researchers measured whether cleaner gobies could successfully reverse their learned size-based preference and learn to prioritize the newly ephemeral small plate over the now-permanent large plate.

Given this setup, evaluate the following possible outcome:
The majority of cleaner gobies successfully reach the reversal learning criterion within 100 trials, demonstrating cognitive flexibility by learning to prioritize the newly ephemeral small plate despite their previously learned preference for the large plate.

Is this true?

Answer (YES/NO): NO